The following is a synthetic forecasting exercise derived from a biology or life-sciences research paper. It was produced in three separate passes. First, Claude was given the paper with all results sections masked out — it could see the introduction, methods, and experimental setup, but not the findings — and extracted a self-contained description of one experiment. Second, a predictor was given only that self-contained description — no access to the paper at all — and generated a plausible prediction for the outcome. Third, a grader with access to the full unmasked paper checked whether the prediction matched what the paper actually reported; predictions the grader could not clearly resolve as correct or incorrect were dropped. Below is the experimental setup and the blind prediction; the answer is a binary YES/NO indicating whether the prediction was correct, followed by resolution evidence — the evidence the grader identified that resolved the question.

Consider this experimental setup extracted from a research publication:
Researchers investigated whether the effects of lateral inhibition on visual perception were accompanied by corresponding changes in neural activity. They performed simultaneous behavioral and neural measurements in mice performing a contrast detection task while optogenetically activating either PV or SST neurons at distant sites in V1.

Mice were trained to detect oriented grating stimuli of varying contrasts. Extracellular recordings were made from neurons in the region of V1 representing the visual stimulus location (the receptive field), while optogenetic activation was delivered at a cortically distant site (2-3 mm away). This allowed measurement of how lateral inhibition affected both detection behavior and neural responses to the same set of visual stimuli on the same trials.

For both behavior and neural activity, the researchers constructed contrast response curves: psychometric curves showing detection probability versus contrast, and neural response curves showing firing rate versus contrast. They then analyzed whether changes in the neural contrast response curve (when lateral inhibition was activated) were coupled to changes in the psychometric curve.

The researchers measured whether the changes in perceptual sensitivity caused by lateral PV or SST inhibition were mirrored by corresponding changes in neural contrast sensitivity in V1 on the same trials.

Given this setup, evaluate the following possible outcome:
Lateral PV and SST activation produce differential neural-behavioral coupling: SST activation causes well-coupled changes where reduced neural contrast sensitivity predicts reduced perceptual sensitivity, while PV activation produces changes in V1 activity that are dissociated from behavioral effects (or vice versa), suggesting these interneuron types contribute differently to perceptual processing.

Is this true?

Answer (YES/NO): YES